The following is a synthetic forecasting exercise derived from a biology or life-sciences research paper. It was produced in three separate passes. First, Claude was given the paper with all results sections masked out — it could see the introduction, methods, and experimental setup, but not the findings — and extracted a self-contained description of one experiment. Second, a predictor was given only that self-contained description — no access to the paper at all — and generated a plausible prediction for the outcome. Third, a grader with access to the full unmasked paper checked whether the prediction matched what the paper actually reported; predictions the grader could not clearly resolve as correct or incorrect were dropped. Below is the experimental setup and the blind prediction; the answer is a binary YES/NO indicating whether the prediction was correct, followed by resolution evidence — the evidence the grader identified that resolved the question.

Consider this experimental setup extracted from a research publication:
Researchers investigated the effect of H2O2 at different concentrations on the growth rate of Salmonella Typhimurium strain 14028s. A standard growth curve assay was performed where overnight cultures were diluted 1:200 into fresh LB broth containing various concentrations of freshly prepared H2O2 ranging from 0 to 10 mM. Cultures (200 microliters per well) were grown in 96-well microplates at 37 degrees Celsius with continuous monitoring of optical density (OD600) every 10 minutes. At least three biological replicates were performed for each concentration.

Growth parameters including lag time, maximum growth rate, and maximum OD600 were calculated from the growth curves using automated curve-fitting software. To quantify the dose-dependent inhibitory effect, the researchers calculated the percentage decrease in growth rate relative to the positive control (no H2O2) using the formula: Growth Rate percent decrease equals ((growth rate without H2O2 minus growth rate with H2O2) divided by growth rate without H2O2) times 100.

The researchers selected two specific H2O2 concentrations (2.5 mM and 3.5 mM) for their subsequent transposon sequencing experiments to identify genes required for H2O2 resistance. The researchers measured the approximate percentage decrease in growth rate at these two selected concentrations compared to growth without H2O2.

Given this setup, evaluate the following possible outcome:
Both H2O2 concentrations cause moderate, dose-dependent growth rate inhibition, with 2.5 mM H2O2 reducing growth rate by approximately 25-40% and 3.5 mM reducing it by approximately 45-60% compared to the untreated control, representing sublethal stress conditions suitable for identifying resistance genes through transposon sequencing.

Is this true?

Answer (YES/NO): NO